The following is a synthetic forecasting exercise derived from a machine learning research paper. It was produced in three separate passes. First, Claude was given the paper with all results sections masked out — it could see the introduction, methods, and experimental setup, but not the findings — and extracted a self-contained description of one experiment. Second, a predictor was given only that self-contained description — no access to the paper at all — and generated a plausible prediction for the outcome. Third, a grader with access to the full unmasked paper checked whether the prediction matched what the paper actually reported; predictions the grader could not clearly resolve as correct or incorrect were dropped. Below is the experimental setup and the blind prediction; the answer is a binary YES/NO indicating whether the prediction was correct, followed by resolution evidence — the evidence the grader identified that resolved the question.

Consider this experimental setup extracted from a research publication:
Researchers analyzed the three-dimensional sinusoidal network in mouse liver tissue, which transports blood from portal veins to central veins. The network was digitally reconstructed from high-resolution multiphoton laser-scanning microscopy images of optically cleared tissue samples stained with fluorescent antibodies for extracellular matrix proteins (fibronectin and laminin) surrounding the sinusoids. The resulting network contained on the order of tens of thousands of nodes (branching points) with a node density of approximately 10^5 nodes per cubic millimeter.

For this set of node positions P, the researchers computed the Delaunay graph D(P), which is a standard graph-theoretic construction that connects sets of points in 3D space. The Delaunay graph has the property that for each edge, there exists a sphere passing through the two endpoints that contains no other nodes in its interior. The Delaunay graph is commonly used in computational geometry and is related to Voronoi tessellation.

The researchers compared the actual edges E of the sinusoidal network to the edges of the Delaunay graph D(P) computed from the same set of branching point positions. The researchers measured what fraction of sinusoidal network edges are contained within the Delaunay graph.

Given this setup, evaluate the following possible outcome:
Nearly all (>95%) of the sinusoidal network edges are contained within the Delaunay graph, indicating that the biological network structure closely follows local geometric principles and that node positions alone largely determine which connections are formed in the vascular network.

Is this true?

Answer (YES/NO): YES